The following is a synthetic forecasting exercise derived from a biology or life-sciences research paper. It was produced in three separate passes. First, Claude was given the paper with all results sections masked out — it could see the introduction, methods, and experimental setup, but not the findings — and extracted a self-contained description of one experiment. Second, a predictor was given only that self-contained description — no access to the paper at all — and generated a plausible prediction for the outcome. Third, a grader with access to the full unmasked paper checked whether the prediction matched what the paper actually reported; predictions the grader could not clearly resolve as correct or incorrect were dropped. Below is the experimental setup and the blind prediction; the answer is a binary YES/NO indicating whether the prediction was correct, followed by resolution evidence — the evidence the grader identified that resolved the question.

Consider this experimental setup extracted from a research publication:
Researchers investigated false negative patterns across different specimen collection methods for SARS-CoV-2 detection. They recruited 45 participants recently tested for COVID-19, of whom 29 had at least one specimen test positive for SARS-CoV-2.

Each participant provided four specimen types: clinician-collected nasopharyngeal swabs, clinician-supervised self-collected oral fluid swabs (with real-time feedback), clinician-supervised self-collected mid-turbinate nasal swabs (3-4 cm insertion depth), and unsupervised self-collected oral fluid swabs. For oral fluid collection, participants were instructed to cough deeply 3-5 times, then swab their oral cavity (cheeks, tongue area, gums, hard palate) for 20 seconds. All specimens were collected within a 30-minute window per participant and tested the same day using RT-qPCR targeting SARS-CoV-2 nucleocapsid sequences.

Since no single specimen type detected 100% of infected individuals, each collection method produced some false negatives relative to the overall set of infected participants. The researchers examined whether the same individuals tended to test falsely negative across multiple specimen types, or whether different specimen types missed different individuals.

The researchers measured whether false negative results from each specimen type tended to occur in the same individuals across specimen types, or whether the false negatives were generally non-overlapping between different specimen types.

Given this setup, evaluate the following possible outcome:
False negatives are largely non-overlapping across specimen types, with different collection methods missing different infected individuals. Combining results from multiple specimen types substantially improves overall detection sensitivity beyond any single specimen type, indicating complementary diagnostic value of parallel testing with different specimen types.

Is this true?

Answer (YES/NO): YES